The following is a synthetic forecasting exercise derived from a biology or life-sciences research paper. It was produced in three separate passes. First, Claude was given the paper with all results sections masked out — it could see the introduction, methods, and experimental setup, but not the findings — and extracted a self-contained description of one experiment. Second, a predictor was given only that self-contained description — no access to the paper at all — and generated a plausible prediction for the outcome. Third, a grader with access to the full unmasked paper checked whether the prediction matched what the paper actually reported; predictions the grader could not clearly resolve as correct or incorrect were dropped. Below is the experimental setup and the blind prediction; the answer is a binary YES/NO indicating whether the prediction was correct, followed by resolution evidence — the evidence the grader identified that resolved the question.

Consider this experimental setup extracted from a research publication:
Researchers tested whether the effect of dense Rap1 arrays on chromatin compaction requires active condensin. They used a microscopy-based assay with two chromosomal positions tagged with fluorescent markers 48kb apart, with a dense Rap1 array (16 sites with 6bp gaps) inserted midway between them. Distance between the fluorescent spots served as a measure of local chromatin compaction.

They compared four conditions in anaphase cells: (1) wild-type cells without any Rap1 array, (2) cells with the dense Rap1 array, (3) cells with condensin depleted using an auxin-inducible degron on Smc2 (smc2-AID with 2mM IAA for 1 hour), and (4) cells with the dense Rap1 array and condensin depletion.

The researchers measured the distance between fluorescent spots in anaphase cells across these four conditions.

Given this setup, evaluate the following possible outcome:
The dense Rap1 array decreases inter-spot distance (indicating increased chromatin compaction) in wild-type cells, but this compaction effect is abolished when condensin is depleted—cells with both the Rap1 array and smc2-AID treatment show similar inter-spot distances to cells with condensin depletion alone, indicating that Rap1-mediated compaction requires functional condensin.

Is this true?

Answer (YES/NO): NO